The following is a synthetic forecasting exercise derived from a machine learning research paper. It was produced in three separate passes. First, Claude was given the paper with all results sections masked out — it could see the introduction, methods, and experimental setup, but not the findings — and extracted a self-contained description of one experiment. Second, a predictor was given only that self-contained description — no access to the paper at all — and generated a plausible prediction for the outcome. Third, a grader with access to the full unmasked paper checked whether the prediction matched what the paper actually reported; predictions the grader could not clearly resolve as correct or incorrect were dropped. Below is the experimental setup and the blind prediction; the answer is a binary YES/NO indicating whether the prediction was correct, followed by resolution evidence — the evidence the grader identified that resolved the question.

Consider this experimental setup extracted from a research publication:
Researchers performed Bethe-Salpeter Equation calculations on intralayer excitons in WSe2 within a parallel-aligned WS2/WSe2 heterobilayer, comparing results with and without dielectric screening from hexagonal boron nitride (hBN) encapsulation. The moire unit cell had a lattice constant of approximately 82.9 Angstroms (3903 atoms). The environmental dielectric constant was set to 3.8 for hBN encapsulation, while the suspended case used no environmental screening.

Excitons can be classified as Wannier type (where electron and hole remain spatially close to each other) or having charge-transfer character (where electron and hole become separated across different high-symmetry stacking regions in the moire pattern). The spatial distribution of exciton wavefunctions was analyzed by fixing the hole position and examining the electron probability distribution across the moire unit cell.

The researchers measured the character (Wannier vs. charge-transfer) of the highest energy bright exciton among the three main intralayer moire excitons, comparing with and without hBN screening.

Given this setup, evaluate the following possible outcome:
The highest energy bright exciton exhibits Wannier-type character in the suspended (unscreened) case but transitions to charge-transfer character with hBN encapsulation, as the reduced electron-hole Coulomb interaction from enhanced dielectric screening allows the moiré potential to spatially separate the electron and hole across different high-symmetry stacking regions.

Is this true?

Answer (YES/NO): YES